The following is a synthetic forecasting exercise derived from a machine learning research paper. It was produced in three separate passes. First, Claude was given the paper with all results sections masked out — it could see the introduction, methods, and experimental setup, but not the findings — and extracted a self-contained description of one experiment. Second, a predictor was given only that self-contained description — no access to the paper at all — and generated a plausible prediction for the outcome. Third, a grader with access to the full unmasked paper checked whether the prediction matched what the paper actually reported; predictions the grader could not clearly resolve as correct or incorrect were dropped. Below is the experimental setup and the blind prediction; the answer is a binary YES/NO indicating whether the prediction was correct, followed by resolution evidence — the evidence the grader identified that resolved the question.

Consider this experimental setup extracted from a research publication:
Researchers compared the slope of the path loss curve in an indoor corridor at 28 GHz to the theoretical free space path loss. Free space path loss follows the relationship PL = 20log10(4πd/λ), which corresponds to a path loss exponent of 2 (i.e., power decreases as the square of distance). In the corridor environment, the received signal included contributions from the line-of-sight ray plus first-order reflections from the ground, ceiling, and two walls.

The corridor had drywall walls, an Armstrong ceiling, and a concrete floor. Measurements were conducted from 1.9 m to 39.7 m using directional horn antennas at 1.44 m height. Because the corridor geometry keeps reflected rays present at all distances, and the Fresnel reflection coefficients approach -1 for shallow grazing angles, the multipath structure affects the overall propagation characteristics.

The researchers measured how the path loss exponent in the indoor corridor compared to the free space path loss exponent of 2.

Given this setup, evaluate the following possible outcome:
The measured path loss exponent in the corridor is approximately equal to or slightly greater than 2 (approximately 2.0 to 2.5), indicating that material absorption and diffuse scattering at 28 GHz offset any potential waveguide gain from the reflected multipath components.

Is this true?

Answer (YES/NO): NO